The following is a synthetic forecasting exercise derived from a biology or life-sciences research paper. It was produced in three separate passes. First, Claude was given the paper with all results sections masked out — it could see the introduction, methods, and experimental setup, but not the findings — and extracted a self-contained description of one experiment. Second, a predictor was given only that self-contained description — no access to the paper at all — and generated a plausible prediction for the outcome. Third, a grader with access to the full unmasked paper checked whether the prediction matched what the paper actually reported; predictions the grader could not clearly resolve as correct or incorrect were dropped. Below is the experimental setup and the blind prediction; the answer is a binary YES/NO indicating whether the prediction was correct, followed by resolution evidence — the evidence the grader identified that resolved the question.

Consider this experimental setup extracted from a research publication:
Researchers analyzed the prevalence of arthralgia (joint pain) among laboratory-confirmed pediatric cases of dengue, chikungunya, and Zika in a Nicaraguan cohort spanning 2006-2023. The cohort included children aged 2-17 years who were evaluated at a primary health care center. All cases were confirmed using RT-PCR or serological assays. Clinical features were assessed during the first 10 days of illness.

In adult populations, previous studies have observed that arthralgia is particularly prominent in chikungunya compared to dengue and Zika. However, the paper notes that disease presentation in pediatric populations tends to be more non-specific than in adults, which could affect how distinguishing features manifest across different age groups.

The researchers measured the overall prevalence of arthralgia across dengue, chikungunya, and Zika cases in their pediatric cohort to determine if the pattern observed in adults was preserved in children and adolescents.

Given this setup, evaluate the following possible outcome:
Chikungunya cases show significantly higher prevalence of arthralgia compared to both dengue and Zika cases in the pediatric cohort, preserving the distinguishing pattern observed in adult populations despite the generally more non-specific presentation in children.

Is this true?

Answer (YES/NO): YES